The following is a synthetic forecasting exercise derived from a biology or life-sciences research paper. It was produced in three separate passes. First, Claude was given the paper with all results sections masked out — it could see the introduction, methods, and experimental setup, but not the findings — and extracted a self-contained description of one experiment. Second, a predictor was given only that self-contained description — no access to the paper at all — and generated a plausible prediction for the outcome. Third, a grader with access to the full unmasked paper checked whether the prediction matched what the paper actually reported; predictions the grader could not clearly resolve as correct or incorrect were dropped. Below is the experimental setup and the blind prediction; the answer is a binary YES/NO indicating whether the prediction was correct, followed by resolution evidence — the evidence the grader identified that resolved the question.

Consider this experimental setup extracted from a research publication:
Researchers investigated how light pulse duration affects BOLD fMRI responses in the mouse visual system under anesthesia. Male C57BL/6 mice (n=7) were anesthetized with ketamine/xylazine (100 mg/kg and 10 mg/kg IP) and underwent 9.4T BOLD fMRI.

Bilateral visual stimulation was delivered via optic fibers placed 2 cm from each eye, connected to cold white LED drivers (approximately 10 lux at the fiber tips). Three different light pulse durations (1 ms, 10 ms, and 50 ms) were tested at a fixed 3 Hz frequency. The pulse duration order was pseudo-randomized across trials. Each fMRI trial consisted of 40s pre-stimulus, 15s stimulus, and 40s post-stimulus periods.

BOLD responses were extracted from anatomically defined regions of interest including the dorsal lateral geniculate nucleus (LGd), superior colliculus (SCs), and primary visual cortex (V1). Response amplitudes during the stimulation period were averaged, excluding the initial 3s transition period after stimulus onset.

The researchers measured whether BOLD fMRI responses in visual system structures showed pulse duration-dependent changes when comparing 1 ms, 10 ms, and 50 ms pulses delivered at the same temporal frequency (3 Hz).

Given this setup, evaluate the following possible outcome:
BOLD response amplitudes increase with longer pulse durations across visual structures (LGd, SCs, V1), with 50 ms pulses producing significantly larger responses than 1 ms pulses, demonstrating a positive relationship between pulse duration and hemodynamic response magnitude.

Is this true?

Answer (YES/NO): NO